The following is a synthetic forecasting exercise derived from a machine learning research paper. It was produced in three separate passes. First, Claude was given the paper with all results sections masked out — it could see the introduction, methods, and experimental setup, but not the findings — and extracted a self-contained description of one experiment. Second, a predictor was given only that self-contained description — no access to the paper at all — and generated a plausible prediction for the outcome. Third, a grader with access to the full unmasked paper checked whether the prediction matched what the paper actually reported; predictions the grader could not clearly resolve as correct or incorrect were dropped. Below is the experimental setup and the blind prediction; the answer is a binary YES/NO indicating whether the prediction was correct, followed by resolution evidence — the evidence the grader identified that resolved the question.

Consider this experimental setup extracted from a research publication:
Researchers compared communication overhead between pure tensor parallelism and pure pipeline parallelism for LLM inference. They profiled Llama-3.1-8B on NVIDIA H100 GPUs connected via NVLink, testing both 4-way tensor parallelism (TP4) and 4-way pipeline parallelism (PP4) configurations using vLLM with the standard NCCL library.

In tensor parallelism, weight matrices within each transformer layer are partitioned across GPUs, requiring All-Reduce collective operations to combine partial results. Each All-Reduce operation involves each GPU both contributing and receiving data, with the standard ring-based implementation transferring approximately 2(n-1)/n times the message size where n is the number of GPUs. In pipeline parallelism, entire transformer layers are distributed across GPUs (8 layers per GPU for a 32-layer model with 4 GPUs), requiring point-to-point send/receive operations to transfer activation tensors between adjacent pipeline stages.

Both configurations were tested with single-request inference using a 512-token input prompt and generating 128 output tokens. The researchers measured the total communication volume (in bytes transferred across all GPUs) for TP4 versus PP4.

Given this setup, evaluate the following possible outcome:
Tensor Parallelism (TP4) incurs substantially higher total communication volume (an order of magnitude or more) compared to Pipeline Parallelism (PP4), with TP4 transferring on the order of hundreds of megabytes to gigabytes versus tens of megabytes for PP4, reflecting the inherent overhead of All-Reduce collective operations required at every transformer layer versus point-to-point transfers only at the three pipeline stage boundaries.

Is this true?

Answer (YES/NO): YES